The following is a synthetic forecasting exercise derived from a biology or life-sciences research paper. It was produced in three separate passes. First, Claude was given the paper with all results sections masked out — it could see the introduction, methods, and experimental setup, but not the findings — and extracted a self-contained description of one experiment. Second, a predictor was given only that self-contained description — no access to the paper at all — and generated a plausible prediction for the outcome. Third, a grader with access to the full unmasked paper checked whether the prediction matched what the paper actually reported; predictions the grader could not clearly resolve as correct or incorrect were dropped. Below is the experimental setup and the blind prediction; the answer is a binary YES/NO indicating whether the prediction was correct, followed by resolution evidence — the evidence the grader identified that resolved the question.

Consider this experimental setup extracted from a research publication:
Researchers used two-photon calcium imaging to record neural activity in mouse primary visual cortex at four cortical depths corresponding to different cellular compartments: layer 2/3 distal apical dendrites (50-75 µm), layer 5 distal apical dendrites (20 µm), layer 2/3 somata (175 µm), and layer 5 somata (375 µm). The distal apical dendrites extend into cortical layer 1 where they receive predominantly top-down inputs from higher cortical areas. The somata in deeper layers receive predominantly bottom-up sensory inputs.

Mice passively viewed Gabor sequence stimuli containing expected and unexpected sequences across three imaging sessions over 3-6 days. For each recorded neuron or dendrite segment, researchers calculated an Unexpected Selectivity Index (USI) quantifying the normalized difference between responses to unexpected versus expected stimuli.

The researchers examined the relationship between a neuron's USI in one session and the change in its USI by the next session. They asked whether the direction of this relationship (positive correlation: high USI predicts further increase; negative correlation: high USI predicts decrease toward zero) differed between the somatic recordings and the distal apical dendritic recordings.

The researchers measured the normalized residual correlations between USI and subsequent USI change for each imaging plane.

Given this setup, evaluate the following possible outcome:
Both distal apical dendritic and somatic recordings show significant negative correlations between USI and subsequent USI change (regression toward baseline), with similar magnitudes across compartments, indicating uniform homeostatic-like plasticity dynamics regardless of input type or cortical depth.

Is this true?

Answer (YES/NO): NO